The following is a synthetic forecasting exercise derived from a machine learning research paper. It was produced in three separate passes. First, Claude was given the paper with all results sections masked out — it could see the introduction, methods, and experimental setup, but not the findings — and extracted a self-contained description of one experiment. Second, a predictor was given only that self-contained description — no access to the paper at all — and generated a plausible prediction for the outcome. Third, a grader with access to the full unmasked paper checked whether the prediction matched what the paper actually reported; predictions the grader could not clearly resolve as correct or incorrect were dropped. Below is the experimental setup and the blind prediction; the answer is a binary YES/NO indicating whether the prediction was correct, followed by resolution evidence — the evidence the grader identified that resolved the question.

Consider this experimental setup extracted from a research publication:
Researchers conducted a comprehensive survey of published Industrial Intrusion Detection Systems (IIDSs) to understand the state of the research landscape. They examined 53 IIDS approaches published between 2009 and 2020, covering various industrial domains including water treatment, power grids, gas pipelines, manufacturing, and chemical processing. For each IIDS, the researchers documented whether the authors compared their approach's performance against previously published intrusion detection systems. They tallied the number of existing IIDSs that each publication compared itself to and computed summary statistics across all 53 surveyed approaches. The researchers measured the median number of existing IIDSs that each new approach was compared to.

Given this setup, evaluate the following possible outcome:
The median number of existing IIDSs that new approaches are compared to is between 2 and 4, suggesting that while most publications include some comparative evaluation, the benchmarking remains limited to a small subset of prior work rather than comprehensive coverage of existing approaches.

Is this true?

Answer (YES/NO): NO